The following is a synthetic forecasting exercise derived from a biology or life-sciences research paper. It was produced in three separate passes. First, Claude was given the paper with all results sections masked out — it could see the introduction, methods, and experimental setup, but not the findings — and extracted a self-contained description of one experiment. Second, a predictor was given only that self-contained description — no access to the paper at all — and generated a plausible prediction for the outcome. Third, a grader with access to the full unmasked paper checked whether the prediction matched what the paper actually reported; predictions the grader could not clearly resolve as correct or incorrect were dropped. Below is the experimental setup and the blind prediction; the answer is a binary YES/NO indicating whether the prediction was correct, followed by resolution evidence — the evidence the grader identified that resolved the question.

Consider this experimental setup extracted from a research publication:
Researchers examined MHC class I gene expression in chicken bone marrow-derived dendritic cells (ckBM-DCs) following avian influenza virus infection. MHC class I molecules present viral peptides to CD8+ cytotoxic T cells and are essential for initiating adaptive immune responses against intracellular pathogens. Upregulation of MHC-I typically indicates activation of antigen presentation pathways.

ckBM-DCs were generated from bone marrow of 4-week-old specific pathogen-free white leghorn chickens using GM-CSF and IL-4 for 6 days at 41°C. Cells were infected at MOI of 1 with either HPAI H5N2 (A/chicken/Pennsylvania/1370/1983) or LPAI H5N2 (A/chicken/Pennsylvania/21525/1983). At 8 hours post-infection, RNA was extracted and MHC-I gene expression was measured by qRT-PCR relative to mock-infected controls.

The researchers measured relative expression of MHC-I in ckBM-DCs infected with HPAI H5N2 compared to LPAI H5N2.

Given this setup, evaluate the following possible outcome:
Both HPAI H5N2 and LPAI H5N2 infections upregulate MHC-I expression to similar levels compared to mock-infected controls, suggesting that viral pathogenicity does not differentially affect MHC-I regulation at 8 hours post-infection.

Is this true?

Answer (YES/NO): NO